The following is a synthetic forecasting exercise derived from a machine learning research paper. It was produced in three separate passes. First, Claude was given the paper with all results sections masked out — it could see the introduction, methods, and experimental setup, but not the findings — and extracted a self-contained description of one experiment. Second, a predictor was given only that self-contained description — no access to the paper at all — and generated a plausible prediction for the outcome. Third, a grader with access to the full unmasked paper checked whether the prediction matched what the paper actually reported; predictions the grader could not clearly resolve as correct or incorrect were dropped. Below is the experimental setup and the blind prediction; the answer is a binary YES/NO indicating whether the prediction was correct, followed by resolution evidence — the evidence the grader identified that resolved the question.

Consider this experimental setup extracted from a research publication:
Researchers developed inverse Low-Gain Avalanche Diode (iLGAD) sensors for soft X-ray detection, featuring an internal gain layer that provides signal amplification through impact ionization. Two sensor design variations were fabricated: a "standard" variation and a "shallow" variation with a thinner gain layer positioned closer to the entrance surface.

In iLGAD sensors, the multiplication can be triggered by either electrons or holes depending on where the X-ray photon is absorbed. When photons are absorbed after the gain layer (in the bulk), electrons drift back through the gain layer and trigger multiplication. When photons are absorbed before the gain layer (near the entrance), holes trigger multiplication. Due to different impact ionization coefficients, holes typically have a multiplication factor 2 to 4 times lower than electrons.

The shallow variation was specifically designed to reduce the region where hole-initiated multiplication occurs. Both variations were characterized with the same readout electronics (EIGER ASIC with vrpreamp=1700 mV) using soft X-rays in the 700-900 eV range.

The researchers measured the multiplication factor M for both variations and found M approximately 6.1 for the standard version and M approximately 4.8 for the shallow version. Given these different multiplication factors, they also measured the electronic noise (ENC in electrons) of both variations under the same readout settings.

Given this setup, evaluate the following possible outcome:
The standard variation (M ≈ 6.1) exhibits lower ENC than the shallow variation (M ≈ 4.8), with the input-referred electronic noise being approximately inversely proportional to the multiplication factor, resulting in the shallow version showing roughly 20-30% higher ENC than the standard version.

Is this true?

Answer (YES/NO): NO